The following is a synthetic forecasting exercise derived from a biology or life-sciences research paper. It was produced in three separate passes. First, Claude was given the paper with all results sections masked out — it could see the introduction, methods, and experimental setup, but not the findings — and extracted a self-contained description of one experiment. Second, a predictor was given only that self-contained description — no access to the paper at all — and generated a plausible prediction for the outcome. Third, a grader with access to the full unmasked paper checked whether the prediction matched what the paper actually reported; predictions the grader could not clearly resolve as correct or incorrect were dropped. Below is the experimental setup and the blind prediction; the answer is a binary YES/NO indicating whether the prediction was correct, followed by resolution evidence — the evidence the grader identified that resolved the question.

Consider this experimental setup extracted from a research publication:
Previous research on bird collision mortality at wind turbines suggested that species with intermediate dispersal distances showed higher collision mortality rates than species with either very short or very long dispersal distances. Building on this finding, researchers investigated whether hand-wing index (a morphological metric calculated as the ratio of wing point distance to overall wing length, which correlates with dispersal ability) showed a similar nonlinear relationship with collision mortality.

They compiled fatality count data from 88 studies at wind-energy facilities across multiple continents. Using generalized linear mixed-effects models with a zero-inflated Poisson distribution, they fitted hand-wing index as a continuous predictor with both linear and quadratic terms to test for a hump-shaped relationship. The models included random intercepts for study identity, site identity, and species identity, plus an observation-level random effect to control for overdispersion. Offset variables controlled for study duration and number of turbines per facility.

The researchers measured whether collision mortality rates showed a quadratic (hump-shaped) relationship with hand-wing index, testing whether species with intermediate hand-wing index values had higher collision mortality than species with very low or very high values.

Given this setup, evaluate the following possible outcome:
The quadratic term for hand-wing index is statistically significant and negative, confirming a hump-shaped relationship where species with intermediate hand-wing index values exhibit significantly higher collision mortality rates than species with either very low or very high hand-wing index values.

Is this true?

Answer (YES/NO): NO